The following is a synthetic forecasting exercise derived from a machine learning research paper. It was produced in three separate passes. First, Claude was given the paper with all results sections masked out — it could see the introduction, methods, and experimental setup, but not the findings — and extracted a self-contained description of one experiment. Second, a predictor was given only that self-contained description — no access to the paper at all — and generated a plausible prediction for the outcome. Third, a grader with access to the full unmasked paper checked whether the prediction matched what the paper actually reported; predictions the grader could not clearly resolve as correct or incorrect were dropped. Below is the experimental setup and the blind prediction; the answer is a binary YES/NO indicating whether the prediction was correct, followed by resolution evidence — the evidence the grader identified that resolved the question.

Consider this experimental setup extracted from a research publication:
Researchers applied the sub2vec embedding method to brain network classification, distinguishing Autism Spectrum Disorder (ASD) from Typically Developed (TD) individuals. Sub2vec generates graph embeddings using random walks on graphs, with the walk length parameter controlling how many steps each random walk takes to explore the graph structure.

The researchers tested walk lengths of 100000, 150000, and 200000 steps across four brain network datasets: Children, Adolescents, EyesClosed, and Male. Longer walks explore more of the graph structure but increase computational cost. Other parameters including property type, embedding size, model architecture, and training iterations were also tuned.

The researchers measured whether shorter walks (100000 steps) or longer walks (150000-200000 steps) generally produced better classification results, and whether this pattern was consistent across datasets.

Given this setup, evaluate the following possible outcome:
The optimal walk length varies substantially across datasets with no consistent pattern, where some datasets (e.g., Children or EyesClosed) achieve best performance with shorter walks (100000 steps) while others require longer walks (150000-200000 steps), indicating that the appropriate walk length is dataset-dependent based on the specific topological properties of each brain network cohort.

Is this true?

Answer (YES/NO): NO